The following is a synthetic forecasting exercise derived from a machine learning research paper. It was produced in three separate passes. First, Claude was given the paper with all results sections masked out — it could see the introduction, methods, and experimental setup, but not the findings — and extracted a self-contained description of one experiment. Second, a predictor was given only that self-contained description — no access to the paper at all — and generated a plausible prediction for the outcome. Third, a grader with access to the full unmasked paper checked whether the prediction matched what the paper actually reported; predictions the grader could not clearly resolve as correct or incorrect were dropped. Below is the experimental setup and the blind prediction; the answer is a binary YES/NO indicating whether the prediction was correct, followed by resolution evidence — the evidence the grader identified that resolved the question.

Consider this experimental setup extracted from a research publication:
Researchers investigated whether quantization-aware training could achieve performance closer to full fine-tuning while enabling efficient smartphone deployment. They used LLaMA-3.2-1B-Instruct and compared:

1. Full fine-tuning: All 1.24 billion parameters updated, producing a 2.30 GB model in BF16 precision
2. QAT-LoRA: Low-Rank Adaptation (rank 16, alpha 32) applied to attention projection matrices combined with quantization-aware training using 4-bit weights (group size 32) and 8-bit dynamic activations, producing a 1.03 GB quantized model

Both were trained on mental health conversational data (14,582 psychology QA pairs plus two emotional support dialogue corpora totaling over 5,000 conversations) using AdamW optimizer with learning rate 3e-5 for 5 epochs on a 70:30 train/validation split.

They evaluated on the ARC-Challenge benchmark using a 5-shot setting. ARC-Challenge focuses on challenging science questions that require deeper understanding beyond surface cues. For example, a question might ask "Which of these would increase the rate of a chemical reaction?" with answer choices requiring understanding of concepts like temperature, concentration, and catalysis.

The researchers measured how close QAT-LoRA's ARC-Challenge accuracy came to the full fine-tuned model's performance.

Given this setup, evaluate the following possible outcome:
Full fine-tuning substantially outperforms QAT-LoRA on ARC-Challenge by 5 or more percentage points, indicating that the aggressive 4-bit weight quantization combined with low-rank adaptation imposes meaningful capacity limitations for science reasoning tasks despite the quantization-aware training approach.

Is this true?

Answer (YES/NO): NO